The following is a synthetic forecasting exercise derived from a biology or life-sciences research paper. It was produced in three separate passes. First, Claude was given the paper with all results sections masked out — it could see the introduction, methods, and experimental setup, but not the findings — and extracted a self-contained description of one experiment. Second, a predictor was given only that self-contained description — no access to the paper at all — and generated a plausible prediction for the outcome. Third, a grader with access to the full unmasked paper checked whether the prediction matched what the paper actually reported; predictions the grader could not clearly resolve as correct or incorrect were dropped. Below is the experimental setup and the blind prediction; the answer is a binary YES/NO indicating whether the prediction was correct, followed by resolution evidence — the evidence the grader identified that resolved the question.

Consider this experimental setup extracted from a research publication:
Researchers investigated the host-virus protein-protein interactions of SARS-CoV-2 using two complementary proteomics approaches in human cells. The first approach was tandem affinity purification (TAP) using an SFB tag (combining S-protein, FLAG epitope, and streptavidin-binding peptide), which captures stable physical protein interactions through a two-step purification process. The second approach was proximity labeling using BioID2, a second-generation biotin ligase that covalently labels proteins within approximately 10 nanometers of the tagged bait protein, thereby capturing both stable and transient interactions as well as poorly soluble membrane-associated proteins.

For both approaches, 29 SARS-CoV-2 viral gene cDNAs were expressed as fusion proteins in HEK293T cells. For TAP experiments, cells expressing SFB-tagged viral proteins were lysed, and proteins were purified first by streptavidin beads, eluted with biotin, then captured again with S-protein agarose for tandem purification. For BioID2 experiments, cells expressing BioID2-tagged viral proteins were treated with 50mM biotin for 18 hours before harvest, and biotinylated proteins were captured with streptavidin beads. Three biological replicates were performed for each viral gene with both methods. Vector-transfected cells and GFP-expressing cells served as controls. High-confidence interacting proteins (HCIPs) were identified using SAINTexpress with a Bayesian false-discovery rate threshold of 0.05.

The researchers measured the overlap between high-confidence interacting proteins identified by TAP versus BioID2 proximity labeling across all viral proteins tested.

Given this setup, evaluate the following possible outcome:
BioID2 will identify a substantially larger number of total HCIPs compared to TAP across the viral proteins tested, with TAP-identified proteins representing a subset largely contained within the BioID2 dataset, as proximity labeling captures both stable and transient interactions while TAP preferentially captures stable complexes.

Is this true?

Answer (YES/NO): NO